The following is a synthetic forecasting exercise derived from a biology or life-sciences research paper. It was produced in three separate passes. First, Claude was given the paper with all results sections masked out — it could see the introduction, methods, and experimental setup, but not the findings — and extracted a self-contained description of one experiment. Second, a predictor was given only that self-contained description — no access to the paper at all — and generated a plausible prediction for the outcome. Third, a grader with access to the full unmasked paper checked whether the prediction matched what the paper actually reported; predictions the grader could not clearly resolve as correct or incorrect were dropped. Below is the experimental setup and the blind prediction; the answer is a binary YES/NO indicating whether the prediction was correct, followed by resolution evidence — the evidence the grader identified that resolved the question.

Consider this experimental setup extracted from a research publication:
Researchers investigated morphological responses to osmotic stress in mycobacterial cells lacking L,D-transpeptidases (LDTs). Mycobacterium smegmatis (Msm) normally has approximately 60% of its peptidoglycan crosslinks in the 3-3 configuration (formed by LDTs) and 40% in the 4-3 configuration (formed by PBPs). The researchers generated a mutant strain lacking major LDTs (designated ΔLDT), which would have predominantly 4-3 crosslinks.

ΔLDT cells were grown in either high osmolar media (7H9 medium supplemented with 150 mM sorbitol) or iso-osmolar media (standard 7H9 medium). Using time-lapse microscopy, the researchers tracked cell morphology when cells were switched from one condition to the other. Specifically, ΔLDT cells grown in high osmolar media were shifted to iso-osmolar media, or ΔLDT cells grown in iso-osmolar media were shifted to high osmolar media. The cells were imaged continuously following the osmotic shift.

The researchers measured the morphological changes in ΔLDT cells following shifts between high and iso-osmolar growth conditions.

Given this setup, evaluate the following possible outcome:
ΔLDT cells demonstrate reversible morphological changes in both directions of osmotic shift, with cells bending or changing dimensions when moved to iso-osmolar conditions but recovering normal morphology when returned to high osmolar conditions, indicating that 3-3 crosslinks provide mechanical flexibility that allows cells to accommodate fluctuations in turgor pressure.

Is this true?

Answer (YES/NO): NO